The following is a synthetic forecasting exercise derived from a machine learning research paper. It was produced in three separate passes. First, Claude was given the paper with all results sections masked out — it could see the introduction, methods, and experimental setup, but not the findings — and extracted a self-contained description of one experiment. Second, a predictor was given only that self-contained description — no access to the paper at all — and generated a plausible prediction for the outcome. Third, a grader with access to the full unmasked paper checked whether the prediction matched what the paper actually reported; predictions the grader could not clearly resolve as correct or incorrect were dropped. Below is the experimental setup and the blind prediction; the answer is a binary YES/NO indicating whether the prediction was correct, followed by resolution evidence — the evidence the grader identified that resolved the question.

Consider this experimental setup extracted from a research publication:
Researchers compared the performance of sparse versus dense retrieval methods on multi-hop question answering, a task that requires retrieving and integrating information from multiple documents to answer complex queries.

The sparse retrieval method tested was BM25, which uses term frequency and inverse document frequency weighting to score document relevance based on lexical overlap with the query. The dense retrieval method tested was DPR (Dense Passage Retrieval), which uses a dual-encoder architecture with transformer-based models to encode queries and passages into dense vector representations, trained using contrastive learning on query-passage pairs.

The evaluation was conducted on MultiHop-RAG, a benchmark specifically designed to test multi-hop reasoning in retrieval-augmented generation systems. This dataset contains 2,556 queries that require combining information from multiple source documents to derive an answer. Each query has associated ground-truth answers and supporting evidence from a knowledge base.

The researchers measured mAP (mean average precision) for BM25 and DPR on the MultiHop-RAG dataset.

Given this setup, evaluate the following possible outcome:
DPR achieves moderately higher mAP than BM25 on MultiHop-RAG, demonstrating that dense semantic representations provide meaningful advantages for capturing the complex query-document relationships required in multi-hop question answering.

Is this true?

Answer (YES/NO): NO